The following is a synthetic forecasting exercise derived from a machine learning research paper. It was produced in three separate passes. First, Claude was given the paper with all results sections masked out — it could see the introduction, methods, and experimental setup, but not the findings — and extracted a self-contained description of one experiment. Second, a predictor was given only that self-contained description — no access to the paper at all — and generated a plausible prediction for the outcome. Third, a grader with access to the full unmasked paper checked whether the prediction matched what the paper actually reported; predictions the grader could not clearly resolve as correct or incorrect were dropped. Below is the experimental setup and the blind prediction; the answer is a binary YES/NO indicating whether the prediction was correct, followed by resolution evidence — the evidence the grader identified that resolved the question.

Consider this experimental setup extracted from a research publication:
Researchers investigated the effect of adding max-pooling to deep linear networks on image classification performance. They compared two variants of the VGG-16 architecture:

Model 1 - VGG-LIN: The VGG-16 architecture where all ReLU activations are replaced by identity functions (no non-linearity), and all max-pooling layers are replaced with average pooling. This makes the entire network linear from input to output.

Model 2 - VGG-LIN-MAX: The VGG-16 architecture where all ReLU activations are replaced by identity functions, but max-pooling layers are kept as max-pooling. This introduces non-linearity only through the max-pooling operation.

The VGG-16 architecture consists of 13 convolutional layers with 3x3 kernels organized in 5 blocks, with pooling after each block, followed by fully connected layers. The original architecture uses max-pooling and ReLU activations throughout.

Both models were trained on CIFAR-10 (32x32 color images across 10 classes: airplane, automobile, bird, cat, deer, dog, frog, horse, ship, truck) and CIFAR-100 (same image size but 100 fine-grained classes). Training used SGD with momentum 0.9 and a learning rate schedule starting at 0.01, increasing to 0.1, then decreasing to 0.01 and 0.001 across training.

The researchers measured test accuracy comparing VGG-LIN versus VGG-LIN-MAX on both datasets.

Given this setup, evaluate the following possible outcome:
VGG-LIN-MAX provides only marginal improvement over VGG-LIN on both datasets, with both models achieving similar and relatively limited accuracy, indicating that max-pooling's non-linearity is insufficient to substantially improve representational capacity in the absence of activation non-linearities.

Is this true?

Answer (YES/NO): NO